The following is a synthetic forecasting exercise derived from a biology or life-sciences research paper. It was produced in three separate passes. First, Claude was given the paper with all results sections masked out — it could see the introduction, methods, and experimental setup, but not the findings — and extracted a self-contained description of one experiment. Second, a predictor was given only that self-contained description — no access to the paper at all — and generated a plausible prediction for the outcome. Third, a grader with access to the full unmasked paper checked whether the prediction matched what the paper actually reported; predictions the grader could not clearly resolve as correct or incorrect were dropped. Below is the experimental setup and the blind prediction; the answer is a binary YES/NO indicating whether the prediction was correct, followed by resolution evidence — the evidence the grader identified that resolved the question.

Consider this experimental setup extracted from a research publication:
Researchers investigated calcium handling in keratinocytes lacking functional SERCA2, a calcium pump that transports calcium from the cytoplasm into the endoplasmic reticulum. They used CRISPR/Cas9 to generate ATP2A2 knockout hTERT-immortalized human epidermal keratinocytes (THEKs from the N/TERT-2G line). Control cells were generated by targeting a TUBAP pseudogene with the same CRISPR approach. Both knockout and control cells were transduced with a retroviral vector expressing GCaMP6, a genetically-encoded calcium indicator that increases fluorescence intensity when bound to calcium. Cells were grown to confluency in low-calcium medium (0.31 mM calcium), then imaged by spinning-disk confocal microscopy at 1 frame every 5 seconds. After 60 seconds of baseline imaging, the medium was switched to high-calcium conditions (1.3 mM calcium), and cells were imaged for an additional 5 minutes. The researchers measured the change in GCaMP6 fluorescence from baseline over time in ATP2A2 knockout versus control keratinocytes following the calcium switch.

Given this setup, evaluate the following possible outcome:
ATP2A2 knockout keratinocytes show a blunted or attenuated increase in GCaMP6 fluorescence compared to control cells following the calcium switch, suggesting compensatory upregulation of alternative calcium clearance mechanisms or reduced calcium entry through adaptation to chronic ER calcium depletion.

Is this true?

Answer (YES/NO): NO